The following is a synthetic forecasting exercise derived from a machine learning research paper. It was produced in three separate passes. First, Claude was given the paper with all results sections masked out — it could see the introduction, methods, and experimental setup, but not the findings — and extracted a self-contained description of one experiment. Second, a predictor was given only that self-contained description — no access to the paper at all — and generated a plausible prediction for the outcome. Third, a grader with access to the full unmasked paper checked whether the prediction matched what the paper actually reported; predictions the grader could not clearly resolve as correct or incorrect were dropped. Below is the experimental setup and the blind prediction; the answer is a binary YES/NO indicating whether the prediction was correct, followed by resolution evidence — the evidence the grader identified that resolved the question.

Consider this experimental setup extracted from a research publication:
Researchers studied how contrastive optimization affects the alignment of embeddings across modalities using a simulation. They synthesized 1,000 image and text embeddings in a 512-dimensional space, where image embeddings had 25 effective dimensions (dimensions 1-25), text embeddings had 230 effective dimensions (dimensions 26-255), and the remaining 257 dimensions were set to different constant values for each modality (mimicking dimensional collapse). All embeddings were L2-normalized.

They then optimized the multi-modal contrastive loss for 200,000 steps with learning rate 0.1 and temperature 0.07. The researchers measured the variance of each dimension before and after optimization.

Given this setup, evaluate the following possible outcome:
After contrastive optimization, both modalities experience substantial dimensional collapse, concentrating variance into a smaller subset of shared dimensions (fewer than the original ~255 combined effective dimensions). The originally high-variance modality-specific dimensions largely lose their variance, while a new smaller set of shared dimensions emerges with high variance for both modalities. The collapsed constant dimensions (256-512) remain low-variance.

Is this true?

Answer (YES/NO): NO